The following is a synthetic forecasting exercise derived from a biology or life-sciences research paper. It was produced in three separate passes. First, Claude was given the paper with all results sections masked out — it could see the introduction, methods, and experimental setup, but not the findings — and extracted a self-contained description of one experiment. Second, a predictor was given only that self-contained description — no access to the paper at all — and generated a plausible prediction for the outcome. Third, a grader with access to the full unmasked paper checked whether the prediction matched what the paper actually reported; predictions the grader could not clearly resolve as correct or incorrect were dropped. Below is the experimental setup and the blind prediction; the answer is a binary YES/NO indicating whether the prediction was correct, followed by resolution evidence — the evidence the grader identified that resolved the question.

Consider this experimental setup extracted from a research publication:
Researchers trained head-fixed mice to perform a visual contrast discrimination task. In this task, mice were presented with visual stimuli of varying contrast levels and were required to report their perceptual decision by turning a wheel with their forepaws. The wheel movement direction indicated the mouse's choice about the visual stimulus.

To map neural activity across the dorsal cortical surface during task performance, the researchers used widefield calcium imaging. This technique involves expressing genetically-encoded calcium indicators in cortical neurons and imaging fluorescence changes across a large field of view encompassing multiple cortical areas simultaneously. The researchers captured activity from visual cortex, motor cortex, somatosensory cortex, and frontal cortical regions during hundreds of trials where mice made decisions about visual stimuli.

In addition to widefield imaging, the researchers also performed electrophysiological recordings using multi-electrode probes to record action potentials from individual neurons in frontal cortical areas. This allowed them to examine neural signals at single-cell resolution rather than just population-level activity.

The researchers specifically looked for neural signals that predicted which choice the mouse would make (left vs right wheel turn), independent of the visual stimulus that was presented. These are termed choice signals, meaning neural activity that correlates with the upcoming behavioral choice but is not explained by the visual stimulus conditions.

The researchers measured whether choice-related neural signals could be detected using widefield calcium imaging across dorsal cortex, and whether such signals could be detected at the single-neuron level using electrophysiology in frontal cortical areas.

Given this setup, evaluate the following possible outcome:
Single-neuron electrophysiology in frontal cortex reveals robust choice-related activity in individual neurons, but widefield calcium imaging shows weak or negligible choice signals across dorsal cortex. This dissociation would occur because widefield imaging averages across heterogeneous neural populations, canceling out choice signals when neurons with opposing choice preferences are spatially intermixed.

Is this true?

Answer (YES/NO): NO